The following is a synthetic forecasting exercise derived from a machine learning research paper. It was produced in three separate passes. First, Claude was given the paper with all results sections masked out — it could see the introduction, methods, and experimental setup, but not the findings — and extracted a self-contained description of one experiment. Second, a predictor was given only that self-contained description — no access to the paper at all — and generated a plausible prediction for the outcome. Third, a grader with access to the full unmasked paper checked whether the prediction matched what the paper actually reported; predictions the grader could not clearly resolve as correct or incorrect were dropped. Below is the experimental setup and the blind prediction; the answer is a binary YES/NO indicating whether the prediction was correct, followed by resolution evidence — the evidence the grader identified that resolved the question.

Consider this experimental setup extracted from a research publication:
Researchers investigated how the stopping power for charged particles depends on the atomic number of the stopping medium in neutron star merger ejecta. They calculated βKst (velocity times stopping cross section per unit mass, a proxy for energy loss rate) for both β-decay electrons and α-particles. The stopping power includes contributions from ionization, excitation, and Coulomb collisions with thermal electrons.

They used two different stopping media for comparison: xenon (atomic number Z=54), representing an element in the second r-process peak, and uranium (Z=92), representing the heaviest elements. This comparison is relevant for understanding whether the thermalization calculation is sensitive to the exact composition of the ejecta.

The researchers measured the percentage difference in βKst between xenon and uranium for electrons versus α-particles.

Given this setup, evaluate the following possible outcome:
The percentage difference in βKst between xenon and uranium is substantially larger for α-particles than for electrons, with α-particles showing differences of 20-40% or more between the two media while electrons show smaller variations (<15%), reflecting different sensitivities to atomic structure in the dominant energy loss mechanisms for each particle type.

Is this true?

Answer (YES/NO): NO